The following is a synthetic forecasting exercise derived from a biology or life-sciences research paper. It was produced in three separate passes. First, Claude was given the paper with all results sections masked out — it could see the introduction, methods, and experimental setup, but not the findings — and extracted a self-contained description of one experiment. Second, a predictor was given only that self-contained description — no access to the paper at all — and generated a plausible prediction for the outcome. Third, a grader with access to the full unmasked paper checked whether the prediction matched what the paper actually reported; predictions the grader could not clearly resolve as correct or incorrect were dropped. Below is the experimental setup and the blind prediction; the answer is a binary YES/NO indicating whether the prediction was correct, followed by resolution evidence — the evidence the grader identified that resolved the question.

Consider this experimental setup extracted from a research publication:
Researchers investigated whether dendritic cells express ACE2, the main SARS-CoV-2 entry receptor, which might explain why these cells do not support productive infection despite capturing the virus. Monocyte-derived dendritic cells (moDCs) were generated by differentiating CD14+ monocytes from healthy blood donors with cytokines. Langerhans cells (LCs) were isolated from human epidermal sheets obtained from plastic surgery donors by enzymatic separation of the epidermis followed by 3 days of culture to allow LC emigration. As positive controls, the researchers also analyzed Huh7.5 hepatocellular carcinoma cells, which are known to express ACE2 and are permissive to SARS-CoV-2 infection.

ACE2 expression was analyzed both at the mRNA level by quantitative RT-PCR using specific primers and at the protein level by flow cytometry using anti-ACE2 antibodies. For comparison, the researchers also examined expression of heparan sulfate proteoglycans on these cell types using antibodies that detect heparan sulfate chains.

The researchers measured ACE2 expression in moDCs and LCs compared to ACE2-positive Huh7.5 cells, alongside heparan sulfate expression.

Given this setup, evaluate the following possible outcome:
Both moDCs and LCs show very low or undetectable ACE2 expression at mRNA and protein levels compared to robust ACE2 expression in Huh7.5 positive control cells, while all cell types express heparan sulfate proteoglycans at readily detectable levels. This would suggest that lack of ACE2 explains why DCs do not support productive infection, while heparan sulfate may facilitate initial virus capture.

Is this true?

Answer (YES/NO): YES